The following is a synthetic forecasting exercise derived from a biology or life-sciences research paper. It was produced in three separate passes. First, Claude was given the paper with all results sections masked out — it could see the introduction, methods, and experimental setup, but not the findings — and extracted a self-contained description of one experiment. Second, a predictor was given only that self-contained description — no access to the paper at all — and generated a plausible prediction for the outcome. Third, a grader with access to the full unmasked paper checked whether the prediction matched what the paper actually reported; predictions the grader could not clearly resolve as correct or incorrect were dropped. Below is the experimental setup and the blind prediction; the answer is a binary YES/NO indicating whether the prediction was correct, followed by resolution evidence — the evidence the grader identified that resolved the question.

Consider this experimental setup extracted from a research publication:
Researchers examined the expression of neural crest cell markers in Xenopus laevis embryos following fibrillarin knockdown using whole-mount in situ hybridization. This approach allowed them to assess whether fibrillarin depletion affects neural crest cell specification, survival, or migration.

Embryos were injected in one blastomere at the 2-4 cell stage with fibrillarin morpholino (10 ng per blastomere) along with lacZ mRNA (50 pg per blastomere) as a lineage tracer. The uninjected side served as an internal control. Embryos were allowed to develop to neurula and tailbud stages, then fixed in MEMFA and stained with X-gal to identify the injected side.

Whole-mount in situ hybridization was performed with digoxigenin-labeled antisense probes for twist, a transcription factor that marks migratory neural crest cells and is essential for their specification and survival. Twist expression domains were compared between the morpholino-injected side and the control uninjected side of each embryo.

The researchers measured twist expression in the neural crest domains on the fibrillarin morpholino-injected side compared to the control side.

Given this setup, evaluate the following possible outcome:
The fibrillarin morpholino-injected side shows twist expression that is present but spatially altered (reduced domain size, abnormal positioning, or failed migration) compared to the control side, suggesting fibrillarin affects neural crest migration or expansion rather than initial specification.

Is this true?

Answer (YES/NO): NO